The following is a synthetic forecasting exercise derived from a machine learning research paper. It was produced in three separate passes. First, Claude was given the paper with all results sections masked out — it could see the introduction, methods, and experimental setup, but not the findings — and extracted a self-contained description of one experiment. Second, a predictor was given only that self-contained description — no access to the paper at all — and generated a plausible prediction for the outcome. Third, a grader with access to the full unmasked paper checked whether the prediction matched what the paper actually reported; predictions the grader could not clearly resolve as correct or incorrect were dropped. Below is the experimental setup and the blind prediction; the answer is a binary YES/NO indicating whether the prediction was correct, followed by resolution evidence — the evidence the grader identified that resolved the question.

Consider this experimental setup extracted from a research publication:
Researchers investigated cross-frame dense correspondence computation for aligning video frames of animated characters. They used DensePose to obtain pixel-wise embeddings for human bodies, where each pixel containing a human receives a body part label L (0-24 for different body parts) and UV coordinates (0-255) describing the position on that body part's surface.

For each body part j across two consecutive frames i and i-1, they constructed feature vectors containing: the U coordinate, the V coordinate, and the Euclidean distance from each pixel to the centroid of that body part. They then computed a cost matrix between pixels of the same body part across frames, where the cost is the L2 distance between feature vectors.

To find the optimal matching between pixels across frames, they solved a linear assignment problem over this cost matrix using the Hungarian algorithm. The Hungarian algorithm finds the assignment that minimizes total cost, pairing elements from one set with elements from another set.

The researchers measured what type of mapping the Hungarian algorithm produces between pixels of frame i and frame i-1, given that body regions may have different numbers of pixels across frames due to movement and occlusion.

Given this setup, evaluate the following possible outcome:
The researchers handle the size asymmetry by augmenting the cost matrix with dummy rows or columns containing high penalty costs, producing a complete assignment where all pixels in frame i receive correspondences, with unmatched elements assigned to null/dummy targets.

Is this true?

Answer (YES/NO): NO